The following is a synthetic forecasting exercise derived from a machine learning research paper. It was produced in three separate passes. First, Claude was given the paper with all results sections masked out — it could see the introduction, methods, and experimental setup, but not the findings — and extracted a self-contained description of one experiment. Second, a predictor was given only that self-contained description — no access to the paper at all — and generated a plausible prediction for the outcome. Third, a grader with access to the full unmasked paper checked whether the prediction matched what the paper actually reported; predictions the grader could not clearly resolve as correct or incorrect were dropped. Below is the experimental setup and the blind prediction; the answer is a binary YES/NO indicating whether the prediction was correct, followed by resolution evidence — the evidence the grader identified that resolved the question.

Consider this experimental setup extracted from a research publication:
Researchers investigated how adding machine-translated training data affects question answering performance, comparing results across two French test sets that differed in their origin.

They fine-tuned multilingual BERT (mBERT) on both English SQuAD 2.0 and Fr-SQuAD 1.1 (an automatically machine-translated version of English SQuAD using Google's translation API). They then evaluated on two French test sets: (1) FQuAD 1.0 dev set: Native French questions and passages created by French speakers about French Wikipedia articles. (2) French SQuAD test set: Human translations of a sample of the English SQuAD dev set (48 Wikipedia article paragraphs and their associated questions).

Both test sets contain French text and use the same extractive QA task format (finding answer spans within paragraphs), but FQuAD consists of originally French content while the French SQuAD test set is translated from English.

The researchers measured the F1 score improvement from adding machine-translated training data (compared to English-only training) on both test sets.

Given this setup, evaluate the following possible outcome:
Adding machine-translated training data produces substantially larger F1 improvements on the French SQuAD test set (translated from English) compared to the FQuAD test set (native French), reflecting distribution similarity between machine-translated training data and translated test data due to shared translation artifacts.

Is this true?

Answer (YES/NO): YES